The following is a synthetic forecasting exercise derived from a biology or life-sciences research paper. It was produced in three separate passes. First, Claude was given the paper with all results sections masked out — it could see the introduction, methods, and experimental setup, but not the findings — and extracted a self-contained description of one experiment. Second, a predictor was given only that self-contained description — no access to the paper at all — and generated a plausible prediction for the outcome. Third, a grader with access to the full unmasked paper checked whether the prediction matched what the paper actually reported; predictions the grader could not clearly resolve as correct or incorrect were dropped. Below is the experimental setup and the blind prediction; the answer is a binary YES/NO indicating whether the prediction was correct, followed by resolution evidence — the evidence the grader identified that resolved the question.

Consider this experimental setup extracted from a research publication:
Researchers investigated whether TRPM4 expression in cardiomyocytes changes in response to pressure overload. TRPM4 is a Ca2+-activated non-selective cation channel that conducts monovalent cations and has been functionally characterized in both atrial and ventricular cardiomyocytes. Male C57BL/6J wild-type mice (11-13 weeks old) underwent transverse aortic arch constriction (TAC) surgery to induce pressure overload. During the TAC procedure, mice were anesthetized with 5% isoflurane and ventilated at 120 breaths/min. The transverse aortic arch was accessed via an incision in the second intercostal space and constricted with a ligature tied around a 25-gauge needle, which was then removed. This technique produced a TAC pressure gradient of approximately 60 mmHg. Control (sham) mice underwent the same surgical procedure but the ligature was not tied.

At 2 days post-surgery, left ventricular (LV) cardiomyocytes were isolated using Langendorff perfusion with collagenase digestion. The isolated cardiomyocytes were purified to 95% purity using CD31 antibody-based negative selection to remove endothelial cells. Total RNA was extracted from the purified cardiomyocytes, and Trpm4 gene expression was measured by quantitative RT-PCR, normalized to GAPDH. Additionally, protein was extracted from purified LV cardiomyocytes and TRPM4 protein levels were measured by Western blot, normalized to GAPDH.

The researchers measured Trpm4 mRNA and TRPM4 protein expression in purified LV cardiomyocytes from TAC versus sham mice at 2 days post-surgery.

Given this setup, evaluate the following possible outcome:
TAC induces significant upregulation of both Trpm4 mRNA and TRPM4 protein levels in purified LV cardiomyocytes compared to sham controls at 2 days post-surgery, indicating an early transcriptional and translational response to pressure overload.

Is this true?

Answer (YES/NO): NO